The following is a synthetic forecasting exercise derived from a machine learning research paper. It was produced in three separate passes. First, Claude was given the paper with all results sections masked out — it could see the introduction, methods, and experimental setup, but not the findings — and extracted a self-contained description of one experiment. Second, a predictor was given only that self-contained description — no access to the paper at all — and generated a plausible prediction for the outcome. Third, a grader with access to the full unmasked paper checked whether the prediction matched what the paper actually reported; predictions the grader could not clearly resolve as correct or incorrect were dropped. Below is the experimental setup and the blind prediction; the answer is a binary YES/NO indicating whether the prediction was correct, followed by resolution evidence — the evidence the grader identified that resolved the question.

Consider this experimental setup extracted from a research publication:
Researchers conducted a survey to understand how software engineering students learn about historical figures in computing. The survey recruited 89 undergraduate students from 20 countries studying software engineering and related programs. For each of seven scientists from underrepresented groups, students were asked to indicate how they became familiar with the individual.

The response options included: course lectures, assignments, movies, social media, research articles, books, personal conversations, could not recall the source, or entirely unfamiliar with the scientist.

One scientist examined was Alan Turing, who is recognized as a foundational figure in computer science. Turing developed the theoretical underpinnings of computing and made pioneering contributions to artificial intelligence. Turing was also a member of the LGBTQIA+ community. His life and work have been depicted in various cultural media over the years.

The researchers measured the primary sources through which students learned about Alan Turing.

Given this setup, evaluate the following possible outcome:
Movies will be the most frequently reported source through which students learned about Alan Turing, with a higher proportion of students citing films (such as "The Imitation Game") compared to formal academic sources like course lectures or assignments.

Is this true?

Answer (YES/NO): NO